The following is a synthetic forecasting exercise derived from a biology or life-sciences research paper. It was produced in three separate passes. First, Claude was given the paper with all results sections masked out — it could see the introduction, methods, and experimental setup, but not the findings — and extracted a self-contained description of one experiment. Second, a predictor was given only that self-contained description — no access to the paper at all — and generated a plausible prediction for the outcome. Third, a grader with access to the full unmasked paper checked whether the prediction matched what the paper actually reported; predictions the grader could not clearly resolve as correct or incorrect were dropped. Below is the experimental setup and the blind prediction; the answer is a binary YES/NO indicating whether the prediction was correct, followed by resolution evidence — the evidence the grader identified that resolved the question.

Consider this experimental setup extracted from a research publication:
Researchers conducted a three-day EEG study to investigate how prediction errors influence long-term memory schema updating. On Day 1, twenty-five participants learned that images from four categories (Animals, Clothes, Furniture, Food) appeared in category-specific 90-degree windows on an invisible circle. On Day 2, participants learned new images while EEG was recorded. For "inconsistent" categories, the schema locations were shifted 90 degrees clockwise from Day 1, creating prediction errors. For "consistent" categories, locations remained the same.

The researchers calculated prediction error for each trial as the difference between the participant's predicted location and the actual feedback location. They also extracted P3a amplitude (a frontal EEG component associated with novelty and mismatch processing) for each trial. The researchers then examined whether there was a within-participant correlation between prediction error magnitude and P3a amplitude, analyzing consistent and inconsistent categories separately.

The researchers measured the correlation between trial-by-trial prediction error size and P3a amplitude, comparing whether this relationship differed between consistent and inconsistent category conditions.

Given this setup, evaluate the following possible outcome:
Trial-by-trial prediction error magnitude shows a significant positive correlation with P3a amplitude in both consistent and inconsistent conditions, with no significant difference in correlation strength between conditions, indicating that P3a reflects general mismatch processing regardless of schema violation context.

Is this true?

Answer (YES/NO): NO